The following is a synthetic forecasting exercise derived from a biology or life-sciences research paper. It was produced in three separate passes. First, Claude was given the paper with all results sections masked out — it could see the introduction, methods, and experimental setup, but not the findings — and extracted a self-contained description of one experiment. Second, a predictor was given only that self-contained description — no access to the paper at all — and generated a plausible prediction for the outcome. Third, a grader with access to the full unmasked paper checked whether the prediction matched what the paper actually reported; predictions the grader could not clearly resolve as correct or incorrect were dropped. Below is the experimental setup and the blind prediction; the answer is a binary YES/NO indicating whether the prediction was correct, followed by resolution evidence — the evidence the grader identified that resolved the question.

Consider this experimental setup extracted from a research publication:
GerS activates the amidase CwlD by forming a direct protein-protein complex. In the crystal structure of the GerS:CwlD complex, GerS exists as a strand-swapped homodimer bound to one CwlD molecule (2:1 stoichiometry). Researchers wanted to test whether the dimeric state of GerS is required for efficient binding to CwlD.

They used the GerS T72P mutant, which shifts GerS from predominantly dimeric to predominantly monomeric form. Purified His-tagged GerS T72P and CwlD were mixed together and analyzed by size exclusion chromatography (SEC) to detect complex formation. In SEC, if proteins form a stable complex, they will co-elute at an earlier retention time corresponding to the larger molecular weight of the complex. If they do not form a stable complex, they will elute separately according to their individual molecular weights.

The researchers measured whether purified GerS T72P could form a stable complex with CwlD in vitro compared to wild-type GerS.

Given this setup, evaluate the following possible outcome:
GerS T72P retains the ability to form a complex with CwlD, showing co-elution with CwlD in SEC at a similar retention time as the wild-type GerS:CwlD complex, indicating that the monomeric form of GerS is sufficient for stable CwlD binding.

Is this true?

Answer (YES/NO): NO